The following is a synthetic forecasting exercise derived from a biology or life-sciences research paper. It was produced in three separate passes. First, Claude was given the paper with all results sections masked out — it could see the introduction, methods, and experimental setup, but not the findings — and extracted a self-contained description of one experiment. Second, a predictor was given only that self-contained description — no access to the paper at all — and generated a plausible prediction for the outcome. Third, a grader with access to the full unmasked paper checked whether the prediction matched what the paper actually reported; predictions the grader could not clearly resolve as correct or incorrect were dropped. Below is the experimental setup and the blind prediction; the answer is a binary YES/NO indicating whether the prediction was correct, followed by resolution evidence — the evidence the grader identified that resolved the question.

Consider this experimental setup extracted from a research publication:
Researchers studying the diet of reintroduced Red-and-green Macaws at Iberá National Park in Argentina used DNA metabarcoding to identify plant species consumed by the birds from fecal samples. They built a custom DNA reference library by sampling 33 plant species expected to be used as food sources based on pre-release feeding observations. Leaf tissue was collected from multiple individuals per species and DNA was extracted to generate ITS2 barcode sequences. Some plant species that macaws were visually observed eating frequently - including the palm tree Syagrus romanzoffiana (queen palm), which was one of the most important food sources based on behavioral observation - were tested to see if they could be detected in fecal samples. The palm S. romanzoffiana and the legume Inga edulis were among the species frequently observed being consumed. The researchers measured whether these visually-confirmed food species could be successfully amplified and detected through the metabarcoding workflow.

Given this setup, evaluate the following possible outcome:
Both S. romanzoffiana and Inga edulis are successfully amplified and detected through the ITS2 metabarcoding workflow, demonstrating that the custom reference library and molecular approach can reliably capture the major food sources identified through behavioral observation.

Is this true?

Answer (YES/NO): NO